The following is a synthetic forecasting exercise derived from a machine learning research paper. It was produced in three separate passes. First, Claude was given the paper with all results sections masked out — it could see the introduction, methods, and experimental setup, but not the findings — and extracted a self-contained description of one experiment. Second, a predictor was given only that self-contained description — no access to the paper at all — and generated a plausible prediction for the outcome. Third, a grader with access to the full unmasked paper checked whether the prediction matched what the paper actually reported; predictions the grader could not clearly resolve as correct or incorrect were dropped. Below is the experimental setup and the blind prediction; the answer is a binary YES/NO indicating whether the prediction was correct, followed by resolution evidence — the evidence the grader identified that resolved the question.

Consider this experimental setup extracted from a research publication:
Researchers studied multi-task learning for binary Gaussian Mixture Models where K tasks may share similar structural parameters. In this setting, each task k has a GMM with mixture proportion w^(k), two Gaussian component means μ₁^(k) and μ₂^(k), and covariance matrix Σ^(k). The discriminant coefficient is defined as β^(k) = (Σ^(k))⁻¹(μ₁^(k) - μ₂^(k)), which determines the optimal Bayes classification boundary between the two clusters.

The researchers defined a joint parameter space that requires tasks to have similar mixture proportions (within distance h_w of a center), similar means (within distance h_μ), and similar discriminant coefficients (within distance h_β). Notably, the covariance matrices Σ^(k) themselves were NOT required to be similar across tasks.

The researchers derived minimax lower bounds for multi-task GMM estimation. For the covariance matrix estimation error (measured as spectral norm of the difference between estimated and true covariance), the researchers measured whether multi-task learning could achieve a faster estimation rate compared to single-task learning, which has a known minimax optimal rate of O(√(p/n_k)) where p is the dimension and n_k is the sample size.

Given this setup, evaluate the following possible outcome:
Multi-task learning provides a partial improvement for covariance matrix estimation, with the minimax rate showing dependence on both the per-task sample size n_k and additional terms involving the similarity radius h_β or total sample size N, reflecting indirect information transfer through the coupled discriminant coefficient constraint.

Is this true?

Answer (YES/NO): NO